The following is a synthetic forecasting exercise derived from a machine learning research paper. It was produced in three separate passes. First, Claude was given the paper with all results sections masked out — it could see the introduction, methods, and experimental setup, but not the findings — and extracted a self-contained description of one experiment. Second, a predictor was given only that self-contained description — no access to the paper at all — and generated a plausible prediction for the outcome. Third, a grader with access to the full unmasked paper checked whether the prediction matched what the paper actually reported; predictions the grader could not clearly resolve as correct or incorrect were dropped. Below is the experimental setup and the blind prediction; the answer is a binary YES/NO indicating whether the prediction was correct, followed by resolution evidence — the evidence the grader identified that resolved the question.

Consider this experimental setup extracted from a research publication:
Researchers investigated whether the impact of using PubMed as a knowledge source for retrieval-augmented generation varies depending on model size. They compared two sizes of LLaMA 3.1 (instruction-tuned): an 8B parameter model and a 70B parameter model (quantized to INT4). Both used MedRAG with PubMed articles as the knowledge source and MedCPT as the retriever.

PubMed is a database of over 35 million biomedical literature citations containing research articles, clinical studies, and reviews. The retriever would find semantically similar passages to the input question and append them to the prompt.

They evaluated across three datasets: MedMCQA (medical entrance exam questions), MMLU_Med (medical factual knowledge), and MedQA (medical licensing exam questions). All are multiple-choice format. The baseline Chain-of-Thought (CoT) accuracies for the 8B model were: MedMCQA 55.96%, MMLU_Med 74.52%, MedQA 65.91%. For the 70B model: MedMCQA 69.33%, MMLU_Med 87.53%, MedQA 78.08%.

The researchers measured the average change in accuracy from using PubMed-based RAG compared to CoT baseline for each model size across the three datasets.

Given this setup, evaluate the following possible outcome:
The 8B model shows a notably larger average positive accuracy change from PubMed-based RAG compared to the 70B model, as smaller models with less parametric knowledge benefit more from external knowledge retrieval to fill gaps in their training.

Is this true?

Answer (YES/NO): NO